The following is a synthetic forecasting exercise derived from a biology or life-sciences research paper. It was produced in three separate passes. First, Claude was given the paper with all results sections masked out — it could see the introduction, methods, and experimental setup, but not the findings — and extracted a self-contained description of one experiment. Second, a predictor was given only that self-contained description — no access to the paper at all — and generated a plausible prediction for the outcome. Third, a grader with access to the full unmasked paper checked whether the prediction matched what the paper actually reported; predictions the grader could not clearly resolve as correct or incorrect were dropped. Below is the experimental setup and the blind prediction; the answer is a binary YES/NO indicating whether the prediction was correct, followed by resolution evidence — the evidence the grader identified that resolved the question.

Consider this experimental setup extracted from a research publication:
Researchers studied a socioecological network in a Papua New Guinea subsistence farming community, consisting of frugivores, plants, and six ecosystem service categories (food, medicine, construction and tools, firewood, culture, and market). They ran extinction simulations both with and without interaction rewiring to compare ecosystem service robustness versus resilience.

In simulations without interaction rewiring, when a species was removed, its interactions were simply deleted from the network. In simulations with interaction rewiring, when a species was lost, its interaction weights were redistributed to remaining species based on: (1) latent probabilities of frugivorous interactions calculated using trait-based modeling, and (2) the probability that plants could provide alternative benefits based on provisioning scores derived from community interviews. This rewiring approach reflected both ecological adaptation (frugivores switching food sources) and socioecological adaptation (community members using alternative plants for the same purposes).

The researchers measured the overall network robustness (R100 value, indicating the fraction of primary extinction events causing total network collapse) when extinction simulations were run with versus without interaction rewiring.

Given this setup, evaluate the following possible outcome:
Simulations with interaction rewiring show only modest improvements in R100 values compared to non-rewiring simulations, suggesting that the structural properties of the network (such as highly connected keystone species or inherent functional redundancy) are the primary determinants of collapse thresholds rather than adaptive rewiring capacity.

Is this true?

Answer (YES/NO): NO